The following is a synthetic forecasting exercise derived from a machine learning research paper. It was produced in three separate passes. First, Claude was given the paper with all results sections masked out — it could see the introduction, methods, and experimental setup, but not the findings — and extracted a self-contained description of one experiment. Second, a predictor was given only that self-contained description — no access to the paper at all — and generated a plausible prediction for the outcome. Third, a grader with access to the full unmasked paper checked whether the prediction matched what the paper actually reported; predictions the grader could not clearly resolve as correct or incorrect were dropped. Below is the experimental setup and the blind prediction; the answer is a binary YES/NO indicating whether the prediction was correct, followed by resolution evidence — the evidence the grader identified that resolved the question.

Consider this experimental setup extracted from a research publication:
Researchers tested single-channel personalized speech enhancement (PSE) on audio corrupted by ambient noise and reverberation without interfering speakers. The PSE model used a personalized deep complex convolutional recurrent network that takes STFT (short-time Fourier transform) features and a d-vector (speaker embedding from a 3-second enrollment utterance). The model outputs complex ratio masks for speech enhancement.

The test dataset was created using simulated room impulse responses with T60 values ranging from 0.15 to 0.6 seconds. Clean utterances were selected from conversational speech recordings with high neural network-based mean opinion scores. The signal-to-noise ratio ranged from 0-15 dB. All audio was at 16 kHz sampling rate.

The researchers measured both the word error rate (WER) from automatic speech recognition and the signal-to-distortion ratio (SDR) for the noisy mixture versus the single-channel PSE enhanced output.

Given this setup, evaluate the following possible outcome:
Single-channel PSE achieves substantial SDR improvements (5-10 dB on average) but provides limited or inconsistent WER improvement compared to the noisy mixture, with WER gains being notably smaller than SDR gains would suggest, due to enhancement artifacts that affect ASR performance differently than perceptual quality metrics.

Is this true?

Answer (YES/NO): NO